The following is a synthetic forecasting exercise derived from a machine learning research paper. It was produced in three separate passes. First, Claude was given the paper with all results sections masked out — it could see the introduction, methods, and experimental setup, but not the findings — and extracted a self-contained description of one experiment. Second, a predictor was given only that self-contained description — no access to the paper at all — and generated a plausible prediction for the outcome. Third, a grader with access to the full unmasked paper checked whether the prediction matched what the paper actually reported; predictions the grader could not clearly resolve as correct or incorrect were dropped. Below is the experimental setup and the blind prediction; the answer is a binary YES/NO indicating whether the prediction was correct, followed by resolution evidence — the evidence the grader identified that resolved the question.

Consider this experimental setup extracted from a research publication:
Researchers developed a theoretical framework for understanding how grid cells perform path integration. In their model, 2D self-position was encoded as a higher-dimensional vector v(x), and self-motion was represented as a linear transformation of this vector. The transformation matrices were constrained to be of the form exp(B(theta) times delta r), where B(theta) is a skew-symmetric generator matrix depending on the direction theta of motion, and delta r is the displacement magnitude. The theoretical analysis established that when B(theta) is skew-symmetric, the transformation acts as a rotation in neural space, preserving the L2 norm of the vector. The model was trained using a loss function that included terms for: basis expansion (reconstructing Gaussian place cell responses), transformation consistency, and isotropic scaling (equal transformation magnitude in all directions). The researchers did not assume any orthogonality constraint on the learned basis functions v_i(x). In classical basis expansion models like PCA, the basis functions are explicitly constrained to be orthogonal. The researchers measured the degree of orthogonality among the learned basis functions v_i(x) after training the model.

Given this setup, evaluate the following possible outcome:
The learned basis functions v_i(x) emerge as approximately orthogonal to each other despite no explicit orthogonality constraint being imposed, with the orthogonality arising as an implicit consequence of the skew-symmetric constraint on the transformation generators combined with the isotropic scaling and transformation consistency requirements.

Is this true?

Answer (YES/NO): YES